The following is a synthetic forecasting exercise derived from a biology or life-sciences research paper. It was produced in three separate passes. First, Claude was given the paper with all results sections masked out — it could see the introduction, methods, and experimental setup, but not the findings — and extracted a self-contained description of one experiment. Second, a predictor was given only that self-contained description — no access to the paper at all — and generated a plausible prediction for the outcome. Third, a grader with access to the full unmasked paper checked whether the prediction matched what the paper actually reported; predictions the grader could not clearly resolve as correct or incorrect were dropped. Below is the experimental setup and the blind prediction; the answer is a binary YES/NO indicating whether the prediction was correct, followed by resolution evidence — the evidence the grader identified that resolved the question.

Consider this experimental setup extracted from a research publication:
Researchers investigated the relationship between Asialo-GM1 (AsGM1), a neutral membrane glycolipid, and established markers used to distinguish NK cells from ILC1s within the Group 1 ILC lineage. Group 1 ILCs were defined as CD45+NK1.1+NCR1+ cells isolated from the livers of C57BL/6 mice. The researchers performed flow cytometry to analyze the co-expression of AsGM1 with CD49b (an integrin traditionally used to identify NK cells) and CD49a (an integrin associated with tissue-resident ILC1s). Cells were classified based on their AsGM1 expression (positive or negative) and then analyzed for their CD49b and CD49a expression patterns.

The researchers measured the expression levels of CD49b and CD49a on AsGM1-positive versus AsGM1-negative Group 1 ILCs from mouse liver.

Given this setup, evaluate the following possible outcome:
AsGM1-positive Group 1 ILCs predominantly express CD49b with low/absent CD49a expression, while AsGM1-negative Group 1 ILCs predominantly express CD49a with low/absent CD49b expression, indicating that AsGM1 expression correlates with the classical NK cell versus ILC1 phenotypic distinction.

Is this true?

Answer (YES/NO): YES